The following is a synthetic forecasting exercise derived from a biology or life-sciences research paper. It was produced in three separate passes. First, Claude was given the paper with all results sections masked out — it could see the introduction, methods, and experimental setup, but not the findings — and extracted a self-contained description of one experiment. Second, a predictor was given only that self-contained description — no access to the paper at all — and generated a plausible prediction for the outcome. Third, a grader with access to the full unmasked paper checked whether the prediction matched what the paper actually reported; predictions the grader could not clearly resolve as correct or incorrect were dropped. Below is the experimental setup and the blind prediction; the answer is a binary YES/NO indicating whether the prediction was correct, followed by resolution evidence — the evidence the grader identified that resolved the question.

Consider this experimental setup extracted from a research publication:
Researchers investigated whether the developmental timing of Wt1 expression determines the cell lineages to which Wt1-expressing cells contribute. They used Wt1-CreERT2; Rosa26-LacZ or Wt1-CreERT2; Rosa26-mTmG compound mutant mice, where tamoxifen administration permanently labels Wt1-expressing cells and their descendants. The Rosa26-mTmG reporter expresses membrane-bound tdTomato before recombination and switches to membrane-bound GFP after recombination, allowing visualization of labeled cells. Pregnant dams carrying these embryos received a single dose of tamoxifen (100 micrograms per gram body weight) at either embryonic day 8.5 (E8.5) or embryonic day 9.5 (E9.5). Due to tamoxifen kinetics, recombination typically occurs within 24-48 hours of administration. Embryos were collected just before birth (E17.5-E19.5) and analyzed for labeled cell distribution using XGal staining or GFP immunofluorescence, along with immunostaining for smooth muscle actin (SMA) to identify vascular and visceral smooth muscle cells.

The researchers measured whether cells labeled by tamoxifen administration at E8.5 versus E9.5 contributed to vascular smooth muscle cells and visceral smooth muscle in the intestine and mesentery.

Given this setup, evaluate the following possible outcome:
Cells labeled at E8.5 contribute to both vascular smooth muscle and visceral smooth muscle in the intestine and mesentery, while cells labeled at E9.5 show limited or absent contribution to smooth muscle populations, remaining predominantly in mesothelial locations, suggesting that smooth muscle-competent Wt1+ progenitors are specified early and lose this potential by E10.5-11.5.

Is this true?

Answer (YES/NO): YES